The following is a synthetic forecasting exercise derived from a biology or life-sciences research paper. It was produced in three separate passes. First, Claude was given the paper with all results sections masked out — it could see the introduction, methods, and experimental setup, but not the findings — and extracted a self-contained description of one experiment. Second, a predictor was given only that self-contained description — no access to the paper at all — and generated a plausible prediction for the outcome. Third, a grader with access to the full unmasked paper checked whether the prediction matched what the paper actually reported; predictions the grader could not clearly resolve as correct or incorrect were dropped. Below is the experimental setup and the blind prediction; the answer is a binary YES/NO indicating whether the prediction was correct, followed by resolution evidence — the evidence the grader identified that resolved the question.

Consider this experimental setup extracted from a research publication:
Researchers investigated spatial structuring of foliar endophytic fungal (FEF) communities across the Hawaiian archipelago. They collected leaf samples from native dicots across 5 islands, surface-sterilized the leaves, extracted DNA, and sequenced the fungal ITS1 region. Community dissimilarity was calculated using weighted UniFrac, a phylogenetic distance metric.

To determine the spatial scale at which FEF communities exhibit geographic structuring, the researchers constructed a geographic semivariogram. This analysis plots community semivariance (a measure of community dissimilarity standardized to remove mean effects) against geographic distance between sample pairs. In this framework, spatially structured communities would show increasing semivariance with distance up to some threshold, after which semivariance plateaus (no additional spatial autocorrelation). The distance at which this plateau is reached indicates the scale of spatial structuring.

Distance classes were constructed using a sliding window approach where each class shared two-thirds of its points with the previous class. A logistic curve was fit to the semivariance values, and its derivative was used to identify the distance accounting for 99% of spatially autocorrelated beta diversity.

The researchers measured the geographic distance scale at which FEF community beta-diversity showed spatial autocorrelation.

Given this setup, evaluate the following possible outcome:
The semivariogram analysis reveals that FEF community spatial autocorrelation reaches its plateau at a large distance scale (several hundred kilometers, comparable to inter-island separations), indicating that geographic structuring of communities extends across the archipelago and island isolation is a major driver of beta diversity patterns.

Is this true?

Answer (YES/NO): NO